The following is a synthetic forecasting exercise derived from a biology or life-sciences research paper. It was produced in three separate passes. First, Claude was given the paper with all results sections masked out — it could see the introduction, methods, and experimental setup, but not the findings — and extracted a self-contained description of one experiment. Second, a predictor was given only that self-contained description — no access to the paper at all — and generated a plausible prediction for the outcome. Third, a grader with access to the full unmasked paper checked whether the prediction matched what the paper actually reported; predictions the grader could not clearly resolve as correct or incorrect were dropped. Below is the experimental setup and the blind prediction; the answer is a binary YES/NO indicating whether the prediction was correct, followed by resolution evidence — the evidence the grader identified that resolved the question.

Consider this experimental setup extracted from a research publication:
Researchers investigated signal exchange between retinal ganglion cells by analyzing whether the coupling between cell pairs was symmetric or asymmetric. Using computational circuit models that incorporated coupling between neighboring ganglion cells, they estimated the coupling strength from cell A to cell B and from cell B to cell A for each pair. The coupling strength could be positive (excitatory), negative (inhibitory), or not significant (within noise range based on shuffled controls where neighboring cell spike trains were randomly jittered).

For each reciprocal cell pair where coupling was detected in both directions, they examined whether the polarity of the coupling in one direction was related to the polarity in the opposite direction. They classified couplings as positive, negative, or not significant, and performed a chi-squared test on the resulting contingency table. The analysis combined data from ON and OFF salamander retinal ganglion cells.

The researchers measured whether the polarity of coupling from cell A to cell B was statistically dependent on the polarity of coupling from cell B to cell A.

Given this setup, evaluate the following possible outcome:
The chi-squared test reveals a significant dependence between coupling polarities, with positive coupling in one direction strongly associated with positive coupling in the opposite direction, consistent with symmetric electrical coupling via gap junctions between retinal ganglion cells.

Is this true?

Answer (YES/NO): YES